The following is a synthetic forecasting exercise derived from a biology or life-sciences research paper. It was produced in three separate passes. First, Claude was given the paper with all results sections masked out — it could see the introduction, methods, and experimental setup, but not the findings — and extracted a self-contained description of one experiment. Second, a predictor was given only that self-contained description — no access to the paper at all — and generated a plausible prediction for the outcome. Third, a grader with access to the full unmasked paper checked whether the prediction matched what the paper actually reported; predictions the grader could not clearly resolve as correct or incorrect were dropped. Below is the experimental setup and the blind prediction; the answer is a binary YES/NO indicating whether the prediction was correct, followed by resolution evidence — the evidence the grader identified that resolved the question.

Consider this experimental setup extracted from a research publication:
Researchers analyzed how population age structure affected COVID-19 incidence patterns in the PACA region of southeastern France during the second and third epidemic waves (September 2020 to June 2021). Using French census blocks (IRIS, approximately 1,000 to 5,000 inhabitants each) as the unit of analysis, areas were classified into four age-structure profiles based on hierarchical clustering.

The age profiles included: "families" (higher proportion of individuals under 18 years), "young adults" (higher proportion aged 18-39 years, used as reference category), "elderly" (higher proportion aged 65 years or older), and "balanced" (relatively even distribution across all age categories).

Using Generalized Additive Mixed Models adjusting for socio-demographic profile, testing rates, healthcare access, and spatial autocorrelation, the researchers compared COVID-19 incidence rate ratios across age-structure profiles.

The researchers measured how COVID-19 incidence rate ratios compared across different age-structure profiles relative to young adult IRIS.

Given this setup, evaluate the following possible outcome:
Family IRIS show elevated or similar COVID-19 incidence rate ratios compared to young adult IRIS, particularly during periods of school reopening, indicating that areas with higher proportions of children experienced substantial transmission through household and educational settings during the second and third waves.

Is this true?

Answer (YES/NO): YES